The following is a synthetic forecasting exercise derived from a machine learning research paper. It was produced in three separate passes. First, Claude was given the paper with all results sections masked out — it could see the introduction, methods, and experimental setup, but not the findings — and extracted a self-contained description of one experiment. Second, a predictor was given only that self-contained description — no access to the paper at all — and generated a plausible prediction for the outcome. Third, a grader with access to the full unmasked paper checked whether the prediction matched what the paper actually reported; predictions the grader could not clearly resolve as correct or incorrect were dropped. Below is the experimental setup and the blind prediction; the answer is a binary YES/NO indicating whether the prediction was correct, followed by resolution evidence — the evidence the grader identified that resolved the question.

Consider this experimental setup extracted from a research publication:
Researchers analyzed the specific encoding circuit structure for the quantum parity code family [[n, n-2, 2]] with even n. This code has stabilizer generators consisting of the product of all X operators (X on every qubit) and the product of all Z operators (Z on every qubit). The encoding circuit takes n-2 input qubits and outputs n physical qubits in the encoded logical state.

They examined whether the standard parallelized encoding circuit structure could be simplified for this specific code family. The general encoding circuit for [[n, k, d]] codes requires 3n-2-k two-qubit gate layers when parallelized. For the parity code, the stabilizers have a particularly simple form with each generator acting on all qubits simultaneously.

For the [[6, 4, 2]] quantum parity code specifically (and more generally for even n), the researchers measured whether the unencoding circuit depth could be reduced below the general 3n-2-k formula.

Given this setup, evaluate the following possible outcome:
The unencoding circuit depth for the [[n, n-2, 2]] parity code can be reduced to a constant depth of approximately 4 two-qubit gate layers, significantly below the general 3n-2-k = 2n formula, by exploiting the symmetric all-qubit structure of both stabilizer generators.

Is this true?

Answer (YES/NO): NO